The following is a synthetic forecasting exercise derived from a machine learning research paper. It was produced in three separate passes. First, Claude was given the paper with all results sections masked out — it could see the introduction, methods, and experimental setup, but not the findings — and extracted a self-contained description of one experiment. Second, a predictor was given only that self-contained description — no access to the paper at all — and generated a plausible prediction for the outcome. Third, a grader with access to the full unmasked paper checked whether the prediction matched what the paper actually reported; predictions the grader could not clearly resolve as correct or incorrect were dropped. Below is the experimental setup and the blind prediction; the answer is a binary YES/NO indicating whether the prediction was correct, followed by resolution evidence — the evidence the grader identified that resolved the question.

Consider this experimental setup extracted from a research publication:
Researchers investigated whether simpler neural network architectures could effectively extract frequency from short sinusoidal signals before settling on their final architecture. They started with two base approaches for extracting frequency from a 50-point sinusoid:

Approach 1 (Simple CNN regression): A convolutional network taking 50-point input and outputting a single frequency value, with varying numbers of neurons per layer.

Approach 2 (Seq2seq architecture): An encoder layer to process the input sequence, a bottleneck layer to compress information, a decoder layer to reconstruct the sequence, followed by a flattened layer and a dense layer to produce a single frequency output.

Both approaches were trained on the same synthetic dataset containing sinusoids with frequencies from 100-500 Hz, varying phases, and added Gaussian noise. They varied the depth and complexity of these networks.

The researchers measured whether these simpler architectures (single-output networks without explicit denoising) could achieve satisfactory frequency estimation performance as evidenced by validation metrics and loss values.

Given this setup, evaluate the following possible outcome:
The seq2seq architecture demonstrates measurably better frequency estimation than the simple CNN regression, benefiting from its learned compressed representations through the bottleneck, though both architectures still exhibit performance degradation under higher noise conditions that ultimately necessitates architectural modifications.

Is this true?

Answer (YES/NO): NO